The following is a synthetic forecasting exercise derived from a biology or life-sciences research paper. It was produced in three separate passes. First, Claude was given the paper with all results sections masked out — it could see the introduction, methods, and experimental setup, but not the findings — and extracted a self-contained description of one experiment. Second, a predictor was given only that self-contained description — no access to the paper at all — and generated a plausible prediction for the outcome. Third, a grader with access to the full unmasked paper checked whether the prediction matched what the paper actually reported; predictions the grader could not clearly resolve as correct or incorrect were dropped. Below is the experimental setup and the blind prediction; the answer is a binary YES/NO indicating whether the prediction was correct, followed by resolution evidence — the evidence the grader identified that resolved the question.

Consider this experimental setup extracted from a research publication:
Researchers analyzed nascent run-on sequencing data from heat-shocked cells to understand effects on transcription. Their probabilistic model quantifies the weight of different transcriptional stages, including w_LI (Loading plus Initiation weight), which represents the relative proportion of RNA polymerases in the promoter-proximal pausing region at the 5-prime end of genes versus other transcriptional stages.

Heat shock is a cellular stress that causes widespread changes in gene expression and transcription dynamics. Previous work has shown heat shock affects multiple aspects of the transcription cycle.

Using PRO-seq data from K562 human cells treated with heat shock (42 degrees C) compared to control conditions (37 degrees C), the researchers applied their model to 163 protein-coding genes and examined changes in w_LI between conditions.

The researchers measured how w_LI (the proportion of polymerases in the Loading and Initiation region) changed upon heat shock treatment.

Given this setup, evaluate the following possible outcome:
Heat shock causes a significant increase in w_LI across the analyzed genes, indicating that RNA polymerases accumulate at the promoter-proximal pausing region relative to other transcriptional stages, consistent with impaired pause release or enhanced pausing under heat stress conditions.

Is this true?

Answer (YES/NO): NO